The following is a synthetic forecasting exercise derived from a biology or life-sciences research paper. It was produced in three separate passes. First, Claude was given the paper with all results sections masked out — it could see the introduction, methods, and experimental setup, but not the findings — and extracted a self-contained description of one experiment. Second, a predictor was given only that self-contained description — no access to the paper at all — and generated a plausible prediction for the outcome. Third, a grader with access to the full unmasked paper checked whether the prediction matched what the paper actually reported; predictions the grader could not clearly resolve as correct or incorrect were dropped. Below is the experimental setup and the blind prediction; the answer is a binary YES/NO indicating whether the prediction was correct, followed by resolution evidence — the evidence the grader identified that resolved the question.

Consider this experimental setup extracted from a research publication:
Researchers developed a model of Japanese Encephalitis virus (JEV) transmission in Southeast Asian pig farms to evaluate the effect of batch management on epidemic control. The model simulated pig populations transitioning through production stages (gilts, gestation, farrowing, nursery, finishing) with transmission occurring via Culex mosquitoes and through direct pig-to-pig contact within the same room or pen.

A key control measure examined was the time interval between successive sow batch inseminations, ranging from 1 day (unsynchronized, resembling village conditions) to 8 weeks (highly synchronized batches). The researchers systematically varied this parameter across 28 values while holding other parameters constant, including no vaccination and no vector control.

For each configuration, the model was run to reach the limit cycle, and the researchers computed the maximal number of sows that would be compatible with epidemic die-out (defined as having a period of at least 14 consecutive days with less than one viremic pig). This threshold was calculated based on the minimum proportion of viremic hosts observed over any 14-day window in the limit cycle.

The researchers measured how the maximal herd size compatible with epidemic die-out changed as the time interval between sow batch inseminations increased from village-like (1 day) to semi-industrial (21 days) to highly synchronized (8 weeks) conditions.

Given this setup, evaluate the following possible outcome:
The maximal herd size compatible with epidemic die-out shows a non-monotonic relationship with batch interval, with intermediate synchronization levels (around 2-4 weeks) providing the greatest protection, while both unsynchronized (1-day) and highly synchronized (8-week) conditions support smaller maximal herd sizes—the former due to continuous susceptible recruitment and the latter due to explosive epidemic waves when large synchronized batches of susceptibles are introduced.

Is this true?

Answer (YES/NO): NO